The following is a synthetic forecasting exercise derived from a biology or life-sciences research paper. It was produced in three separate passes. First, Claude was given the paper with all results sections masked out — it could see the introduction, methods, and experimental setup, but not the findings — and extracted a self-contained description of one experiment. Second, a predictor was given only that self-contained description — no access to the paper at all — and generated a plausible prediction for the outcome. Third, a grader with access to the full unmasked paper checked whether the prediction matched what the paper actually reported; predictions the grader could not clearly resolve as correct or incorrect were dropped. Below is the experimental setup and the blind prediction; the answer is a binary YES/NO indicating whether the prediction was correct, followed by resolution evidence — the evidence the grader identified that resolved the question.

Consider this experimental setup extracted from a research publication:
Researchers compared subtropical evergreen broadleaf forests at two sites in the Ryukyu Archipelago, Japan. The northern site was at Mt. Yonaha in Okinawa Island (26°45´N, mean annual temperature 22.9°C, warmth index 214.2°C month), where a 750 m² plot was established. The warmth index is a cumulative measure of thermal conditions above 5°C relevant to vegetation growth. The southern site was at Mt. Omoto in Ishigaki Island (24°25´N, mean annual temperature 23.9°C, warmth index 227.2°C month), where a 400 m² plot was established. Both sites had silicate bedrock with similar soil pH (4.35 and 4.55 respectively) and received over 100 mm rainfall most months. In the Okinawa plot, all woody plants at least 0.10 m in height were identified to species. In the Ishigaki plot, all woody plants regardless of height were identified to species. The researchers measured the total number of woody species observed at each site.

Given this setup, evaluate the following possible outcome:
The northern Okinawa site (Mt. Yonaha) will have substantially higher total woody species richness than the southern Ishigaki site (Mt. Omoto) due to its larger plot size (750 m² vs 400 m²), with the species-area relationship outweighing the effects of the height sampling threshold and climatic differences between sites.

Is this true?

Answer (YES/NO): NO